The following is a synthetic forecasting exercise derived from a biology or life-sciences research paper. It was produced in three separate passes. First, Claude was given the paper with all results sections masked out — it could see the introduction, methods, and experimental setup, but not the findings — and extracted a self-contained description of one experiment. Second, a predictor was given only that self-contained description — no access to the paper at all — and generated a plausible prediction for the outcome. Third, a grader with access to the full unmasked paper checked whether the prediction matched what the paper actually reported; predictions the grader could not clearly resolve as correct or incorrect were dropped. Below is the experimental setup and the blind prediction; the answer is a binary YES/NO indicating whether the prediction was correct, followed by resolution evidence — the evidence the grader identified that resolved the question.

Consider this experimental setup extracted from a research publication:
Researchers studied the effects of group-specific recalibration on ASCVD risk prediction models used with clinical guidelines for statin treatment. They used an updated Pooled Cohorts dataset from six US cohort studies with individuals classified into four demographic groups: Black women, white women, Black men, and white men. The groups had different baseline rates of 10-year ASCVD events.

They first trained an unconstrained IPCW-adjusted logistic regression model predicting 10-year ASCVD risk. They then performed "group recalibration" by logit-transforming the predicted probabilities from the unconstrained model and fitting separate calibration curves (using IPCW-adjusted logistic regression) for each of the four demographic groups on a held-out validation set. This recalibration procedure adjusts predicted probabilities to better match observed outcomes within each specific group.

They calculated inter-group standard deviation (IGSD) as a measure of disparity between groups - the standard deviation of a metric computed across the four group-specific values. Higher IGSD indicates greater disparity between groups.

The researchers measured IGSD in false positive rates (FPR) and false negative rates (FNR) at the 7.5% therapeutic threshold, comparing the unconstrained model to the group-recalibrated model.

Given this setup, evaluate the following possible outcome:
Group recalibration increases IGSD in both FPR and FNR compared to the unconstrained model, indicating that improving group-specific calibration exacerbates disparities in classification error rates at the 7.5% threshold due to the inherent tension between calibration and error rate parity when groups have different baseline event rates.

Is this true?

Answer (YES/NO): YES